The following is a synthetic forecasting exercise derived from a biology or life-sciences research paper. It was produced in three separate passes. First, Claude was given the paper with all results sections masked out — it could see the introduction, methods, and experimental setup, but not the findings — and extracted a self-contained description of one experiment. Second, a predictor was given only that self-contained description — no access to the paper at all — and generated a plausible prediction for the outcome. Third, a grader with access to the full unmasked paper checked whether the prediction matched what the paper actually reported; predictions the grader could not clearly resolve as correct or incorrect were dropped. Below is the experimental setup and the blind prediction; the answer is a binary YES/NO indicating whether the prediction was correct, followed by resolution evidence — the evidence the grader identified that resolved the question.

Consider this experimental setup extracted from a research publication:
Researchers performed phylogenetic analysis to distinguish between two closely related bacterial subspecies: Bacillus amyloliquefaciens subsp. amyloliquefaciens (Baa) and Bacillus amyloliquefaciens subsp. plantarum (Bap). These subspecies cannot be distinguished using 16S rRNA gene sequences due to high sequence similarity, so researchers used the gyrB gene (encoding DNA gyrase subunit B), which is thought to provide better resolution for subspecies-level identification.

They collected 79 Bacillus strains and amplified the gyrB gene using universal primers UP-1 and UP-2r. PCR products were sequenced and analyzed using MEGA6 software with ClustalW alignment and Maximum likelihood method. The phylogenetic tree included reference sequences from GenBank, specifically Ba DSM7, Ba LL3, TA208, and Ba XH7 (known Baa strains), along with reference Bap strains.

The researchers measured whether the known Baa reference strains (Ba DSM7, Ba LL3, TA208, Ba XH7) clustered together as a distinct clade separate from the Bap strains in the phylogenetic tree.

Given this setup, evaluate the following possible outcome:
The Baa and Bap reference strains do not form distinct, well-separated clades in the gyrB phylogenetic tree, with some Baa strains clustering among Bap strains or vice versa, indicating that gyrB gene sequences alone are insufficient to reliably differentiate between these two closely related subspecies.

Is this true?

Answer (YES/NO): NO